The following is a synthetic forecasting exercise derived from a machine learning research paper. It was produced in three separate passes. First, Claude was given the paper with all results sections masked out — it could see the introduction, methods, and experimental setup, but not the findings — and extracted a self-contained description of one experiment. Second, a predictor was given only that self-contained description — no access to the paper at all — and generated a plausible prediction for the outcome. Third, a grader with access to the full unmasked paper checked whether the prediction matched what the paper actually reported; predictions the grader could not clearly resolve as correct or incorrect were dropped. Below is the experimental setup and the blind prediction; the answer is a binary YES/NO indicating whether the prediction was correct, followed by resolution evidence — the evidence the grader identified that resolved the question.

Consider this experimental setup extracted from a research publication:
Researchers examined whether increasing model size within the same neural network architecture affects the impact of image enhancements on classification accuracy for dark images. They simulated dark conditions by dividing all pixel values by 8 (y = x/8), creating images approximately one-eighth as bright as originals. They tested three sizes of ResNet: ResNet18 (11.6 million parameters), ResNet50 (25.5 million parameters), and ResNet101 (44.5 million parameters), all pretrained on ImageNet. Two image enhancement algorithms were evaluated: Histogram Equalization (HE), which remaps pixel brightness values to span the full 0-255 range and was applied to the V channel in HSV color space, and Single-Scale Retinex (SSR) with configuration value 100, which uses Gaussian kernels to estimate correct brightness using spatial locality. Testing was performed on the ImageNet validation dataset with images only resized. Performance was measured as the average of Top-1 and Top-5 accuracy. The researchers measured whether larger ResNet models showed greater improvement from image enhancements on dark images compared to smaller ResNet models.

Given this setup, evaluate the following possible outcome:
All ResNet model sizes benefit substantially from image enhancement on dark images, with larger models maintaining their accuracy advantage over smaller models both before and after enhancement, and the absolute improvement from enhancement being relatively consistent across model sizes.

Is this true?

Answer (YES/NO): NO